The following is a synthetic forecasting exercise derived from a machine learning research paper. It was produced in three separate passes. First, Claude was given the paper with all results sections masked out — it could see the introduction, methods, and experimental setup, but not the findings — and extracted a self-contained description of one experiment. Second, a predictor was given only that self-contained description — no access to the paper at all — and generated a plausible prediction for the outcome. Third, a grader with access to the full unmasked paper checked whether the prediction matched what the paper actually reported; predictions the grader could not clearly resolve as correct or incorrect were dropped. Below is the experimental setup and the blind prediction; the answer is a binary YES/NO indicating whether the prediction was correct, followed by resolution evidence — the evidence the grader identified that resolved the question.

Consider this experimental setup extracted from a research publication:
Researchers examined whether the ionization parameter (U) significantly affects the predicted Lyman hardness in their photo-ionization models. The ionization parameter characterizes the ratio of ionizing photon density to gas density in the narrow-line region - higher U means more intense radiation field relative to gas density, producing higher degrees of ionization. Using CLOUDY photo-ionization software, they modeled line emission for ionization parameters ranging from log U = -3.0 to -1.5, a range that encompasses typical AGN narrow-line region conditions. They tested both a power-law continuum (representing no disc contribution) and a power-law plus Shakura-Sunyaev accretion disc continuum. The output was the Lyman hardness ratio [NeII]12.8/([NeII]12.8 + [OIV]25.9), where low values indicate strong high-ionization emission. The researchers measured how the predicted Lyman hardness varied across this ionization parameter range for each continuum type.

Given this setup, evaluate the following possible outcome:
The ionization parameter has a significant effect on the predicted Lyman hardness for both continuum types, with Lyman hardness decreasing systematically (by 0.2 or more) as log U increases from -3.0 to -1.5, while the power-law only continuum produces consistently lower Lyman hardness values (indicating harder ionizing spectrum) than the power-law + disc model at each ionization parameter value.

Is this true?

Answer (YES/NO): NO